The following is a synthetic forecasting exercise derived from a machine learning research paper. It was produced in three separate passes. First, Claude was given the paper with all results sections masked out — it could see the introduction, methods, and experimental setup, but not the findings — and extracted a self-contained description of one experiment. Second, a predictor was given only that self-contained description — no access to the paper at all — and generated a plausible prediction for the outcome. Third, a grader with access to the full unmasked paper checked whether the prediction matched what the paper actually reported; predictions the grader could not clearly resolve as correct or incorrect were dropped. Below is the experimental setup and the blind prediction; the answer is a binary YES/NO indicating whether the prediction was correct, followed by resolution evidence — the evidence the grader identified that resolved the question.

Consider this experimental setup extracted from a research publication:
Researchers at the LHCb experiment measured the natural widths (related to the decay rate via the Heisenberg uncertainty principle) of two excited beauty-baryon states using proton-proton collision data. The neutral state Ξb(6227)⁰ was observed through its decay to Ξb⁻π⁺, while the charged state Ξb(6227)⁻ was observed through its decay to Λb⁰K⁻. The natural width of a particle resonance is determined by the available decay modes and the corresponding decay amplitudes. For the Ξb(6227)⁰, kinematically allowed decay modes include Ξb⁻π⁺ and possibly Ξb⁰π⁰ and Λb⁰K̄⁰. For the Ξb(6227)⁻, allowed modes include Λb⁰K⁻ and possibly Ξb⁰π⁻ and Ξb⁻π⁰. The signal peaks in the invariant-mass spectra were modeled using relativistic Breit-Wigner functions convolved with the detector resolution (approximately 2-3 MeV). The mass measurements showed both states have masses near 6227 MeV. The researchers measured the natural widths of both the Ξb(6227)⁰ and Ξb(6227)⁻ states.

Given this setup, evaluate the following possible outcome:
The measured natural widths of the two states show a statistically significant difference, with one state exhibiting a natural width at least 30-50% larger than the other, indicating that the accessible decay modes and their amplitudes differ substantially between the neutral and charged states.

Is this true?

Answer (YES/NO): NO